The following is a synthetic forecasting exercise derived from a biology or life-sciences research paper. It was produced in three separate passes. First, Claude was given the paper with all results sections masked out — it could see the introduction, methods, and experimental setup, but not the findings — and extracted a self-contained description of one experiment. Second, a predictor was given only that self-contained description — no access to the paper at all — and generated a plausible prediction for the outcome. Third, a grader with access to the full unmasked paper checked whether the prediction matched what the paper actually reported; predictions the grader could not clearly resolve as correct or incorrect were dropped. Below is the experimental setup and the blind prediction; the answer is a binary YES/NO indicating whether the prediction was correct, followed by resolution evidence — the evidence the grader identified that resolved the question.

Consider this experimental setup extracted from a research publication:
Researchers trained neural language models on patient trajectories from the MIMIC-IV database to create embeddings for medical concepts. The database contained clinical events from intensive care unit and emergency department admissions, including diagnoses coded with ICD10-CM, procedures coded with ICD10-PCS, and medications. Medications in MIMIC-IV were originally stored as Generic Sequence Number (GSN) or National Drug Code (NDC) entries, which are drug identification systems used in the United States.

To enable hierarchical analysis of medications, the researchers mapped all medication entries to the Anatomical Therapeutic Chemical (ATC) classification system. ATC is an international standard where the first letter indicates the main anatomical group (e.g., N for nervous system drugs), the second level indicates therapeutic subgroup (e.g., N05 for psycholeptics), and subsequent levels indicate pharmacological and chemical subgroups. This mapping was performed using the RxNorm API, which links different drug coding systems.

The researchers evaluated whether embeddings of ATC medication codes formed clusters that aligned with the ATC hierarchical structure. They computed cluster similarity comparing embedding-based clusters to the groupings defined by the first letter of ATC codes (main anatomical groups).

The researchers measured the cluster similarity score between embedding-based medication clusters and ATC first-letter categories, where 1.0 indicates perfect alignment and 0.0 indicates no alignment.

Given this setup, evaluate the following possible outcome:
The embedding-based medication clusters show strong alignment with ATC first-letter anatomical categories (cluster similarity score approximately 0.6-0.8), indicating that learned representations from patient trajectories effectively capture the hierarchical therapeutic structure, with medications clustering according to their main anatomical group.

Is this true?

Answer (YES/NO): NO